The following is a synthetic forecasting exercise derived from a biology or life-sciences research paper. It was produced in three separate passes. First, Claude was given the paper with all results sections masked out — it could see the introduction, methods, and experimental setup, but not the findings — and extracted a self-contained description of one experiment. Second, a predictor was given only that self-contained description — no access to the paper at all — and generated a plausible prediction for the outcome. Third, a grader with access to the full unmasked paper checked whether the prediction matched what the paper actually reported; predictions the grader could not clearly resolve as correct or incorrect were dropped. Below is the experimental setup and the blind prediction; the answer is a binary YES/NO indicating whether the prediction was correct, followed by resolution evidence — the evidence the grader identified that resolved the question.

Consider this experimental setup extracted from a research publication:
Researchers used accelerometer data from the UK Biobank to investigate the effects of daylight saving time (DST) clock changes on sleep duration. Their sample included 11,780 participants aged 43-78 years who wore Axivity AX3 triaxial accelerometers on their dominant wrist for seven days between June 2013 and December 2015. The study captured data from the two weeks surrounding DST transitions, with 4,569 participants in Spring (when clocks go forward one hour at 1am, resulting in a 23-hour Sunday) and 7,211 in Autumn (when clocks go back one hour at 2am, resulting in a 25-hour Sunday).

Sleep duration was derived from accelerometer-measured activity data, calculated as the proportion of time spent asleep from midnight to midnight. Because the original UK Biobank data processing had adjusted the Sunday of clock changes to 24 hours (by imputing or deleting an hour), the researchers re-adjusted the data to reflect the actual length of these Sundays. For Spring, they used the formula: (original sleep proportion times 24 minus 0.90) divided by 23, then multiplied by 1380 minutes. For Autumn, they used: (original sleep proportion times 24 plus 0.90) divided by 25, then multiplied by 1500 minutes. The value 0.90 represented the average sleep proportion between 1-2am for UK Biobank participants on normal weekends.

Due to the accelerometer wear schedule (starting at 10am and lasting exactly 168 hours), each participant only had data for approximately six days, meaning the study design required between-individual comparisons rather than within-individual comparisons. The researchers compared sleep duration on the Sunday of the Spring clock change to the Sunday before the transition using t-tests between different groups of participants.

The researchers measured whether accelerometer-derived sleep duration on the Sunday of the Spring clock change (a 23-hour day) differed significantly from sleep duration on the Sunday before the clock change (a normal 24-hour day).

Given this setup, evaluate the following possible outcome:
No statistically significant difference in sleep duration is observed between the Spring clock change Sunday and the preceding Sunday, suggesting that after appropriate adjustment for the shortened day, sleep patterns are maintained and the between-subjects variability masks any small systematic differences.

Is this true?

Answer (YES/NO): NO